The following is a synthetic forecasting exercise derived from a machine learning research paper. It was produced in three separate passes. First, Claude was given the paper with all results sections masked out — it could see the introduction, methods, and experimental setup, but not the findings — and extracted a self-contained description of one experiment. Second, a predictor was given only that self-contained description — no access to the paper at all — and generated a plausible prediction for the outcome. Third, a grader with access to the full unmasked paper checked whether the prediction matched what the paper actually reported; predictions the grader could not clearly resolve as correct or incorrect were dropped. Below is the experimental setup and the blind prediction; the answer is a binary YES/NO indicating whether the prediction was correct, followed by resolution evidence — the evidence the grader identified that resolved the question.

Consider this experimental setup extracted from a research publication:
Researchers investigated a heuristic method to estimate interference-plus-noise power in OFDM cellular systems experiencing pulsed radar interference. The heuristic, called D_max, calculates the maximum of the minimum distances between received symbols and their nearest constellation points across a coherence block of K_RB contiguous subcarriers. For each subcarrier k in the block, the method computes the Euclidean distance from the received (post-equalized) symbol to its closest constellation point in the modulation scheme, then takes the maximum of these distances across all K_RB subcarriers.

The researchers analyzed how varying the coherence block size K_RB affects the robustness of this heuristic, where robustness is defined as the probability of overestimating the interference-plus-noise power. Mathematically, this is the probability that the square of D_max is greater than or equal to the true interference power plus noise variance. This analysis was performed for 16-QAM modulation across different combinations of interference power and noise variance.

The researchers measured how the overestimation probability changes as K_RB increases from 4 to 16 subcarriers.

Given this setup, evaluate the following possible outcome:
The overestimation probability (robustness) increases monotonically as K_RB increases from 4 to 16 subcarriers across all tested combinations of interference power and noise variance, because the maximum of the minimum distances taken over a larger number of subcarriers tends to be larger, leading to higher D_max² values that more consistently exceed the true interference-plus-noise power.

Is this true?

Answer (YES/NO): YES